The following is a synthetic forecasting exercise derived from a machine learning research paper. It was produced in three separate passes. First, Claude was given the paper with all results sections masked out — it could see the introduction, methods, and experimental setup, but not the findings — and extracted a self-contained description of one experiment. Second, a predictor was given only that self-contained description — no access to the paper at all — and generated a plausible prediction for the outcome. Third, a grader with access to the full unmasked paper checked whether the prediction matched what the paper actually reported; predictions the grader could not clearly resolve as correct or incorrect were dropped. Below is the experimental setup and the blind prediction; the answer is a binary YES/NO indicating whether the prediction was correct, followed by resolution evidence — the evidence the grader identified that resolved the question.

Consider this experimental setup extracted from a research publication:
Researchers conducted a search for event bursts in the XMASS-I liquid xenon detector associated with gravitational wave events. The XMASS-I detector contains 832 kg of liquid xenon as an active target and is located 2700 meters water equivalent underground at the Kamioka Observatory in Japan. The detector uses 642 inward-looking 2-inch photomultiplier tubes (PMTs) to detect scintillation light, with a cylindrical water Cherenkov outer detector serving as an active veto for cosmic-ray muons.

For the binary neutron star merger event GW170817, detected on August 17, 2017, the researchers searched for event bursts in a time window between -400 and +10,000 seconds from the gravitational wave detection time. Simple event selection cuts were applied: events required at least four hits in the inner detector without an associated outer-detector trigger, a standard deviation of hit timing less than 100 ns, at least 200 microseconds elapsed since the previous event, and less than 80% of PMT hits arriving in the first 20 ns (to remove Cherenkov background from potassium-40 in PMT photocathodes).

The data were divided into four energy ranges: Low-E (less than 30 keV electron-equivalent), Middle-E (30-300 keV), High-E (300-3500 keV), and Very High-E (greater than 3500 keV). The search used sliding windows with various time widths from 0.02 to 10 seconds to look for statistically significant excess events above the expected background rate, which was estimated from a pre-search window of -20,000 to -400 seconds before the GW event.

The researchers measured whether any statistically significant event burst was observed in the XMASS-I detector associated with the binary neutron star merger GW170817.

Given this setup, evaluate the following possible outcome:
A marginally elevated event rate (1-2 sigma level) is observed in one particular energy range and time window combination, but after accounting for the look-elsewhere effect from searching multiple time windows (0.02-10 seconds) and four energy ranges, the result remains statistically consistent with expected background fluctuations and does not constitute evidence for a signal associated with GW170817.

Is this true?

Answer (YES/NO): NO